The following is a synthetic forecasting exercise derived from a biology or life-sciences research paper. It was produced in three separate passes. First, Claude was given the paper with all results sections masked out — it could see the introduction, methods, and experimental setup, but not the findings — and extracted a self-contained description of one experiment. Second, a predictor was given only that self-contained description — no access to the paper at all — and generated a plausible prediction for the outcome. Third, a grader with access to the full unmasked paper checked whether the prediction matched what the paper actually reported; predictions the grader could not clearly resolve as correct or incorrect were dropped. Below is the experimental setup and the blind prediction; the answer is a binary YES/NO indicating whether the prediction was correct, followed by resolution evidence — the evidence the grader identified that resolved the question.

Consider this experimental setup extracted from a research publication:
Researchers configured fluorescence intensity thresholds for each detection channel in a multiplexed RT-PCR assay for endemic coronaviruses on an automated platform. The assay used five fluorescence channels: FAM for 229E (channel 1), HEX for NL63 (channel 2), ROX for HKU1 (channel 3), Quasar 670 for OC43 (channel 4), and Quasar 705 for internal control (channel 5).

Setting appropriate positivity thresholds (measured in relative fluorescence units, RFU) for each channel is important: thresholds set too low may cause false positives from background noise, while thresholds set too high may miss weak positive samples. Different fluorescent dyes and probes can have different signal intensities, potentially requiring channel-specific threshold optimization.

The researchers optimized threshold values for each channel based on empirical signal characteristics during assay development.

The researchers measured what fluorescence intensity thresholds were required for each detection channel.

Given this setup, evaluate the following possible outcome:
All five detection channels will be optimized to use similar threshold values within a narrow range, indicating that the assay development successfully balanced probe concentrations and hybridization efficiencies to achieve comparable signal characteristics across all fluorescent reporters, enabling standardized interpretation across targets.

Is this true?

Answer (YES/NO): NO